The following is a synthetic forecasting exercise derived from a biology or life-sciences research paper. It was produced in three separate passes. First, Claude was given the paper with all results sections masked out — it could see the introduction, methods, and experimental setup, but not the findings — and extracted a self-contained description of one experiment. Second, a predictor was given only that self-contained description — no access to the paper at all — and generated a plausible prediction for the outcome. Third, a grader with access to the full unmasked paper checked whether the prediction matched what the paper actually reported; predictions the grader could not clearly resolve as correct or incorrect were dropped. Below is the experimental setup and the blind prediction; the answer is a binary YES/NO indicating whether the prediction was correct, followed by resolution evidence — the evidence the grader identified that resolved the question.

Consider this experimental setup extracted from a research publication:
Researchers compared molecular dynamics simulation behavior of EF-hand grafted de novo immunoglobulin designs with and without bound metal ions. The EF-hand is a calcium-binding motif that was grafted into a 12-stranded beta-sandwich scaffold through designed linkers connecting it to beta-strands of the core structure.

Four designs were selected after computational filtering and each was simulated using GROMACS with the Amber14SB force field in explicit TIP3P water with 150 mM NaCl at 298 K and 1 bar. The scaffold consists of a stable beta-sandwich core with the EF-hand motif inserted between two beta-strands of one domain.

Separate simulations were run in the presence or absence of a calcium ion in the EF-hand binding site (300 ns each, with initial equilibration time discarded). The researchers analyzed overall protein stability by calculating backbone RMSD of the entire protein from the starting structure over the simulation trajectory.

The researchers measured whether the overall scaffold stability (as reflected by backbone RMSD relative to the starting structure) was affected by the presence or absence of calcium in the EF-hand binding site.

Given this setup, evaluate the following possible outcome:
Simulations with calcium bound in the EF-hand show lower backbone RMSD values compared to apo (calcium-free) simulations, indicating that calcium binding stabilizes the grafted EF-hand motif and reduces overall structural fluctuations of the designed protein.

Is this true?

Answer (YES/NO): NO